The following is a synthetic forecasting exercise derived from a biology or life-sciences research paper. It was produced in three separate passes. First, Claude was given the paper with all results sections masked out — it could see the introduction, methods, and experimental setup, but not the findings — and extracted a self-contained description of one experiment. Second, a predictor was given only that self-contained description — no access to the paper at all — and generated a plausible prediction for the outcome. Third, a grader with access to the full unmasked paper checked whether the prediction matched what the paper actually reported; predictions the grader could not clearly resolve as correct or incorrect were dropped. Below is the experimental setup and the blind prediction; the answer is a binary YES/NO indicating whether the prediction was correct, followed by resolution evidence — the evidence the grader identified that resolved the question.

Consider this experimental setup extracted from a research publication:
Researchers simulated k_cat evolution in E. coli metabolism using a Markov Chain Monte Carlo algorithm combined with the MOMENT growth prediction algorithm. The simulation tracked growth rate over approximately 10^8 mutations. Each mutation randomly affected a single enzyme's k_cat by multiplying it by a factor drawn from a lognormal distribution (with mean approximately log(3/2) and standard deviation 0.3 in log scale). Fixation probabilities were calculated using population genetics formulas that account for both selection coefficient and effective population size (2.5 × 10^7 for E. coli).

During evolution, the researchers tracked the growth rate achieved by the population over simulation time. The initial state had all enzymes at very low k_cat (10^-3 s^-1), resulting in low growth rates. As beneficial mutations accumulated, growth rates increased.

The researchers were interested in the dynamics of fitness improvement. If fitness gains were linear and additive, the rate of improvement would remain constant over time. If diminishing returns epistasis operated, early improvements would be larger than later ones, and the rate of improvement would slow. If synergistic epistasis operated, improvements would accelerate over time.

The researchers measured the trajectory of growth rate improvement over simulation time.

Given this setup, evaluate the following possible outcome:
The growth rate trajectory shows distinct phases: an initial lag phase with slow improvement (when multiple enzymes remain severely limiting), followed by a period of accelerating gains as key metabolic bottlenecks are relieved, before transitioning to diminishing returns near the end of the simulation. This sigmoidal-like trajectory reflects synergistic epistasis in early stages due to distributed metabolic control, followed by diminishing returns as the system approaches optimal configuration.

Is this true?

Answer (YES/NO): NO